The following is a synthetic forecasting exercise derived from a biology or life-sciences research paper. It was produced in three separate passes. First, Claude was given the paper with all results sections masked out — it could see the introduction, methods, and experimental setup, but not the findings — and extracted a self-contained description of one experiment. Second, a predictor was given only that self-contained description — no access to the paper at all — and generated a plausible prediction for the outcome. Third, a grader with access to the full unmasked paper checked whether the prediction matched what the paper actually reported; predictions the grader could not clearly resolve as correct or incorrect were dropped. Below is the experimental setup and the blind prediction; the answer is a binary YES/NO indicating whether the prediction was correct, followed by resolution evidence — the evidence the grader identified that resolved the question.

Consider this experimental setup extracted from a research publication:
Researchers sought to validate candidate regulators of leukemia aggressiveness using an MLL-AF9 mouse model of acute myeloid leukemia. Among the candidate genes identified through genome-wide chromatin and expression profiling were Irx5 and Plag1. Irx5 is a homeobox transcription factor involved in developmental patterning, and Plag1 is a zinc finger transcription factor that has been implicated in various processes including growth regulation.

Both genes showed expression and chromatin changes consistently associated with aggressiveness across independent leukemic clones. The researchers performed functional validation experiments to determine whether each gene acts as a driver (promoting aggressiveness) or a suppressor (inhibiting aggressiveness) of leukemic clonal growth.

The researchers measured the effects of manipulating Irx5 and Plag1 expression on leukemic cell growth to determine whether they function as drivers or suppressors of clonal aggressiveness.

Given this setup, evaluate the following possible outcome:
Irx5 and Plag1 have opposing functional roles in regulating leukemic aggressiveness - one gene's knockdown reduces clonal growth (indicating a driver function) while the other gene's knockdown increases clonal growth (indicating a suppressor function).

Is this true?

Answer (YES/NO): NO